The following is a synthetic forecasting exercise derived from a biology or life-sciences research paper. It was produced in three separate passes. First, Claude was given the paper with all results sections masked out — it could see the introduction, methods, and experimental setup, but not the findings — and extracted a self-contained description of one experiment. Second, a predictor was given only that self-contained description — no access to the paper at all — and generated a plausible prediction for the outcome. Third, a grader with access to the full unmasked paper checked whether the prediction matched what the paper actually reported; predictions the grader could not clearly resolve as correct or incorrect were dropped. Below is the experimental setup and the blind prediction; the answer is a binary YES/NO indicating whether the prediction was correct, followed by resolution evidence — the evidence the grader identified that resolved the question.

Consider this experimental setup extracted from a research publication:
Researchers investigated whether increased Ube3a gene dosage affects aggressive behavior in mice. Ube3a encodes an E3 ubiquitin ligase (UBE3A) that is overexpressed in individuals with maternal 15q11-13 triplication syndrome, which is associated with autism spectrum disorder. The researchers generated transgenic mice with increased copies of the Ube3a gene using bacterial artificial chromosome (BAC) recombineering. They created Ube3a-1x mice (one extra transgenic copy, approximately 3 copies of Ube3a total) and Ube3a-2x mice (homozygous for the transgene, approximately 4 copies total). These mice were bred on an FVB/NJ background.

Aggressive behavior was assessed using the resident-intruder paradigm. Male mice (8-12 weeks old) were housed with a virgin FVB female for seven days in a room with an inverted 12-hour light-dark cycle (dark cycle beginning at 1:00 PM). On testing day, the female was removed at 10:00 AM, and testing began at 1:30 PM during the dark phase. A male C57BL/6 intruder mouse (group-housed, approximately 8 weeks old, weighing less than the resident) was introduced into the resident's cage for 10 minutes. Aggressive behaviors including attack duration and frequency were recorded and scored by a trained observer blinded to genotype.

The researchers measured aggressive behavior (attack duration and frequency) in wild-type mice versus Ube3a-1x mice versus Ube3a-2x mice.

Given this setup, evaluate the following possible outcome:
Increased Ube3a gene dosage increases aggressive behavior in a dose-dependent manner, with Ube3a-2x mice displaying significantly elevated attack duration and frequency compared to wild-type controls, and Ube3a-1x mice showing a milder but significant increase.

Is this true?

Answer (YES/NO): NO